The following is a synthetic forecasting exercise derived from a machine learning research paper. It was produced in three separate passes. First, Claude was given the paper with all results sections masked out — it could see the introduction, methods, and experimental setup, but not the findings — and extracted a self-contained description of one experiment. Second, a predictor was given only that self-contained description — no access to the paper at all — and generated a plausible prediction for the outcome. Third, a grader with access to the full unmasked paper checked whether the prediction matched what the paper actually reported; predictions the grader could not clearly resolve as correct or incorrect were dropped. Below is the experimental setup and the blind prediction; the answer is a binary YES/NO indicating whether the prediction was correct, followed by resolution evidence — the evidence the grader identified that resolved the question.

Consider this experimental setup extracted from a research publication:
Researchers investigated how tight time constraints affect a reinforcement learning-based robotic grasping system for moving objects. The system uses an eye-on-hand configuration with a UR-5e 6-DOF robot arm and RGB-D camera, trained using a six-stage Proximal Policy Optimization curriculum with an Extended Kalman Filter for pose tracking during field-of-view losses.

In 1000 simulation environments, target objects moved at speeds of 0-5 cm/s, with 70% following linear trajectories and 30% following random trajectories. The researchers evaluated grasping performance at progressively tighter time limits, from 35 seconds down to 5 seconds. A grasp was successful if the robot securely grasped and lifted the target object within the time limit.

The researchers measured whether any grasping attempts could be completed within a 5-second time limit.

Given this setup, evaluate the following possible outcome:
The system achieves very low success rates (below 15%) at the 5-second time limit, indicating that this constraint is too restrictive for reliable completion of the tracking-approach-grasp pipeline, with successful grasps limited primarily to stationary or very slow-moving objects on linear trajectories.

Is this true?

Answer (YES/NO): NO